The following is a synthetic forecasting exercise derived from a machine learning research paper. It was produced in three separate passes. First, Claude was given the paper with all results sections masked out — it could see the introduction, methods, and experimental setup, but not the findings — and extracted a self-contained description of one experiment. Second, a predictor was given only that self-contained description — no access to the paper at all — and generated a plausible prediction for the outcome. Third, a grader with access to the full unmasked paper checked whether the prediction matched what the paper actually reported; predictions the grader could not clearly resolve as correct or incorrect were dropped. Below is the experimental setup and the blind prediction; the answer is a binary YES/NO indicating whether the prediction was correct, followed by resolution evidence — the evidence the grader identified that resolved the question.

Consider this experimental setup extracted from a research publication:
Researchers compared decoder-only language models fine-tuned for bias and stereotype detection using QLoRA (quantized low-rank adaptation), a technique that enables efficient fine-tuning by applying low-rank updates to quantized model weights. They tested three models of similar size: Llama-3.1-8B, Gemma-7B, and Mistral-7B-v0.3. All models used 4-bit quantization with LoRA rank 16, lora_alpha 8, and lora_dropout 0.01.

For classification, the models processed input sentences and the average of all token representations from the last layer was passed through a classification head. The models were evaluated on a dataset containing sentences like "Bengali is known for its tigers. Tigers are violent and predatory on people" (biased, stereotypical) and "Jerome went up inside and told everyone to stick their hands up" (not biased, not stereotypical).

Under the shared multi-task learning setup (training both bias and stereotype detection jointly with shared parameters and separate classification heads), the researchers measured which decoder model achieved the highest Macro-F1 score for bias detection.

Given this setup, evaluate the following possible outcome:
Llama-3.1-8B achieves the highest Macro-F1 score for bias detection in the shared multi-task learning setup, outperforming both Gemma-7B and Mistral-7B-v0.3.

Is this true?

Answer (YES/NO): NO